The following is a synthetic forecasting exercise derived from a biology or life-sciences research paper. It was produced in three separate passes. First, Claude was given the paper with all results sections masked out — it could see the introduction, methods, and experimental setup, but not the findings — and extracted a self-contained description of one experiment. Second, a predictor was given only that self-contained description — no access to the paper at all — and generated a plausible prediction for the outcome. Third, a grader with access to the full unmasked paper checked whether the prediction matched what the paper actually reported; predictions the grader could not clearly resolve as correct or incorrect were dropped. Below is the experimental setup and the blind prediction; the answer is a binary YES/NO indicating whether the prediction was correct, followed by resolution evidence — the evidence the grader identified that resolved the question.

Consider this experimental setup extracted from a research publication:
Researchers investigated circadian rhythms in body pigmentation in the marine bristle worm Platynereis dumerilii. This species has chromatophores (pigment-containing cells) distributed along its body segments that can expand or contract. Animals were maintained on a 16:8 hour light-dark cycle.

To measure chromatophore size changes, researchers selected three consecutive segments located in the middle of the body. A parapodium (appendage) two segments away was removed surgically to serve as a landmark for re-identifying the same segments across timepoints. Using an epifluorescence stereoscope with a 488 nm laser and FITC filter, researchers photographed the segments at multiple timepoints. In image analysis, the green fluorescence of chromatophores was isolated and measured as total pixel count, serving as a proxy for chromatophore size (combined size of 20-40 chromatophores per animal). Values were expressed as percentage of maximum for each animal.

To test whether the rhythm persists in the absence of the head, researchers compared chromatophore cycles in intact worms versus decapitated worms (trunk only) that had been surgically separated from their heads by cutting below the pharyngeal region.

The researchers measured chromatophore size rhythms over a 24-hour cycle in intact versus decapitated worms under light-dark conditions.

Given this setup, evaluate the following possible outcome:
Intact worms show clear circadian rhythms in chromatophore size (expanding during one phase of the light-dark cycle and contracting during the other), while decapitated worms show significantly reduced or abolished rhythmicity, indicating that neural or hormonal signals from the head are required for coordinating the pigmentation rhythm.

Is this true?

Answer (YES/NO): YES